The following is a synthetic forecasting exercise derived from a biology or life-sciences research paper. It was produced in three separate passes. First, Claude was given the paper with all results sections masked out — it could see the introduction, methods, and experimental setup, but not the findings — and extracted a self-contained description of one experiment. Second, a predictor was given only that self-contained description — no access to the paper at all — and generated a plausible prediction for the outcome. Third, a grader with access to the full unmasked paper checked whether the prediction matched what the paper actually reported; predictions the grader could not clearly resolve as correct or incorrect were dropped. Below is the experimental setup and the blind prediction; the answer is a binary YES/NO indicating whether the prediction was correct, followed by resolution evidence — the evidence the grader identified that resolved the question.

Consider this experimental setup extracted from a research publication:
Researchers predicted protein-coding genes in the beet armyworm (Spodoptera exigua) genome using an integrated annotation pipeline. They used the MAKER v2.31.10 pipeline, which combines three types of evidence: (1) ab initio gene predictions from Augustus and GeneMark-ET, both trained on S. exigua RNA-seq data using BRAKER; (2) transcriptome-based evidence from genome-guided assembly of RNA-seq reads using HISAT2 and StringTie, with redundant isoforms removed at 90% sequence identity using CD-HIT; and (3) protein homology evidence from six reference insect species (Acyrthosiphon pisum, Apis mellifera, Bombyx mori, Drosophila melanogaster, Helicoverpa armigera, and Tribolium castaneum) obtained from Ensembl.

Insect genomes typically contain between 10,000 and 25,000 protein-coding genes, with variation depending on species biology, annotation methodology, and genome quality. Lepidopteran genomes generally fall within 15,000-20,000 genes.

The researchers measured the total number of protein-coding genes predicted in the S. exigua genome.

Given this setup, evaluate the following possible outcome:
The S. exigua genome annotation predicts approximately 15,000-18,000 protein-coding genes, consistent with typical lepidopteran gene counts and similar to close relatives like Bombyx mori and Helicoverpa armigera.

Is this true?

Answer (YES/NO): YES